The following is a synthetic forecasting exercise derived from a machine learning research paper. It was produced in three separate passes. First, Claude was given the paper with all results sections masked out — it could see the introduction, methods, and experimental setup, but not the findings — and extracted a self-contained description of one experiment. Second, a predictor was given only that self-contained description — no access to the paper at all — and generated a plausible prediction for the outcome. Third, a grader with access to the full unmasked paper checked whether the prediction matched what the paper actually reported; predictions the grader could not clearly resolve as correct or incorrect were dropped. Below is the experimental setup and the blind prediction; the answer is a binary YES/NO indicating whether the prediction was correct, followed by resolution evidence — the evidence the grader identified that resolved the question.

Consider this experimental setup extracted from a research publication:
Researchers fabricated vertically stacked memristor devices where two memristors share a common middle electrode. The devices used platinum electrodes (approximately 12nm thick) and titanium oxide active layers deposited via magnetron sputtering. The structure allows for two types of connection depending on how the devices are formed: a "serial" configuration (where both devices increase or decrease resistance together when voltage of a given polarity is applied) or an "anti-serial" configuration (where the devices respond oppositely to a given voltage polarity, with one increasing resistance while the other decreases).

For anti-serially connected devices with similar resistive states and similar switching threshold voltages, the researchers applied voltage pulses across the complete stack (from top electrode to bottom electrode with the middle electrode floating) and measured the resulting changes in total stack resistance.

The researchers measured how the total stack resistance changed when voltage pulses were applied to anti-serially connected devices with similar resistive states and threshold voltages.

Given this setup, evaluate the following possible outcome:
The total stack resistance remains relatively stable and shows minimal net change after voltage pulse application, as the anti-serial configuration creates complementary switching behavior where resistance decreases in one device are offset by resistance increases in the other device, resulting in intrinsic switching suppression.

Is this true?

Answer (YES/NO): YES